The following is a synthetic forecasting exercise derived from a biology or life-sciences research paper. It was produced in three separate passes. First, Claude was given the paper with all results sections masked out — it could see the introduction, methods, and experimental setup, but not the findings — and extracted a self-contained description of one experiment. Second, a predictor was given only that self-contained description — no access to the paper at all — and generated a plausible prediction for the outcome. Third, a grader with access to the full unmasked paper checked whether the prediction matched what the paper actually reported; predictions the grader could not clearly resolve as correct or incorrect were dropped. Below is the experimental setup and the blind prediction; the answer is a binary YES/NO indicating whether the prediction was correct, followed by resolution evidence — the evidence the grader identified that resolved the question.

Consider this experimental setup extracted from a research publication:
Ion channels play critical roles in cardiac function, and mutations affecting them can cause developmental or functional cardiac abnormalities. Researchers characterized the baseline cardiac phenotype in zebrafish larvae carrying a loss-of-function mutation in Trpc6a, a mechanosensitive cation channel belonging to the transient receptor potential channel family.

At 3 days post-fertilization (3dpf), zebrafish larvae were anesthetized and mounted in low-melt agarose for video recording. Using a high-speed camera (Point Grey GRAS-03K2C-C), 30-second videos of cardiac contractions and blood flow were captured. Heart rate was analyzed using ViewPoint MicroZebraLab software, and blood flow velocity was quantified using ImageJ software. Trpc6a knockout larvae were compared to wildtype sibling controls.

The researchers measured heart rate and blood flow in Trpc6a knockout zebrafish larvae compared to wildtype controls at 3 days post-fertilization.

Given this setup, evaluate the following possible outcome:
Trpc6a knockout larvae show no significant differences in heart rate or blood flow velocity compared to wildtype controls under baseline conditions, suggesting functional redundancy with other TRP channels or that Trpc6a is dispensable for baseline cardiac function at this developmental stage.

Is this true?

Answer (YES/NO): YES